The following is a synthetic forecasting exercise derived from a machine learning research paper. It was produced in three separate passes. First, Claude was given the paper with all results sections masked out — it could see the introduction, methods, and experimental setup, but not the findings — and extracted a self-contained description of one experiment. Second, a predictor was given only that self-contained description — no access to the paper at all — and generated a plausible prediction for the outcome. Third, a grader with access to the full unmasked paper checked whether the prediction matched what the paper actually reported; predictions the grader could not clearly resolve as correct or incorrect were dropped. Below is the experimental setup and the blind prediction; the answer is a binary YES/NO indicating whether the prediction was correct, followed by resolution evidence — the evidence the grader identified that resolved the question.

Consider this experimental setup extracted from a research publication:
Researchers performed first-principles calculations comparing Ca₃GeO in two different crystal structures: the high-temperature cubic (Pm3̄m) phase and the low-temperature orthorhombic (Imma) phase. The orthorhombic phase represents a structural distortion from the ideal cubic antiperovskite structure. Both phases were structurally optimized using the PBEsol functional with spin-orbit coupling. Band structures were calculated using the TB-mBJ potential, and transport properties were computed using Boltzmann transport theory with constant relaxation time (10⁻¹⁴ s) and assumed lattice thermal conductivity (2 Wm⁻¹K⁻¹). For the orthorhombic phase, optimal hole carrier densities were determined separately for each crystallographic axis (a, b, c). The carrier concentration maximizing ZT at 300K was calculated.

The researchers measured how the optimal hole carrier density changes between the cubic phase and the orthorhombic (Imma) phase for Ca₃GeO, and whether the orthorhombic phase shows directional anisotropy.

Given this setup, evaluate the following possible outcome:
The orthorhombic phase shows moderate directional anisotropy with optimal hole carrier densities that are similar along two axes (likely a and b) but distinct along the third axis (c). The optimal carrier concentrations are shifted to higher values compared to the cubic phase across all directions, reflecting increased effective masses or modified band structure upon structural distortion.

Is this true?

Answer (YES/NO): NO